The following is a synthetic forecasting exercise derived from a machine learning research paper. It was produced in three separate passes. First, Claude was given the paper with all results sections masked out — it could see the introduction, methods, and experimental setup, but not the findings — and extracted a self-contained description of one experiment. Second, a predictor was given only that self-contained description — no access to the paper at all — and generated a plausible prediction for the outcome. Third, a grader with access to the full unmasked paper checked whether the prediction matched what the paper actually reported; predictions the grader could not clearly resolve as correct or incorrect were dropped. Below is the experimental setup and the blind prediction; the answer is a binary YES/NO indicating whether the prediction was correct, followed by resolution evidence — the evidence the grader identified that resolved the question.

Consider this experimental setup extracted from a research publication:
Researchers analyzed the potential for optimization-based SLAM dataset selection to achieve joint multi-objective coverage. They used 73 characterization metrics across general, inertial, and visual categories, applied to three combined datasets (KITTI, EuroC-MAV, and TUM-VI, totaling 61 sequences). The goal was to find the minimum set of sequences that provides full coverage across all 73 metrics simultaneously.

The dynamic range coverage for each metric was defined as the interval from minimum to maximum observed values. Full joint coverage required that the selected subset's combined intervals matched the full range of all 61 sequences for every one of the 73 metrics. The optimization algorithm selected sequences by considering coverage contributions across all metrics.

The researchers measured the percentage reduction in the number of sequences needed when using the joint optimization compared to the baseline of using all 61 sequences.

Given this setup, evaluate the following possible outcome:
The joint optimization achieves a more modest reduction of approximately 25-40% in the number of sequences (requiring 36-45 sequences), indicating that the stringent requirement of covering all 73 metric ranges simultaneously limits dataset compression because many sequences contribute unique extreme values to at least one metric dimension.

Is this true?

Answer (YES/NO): NO